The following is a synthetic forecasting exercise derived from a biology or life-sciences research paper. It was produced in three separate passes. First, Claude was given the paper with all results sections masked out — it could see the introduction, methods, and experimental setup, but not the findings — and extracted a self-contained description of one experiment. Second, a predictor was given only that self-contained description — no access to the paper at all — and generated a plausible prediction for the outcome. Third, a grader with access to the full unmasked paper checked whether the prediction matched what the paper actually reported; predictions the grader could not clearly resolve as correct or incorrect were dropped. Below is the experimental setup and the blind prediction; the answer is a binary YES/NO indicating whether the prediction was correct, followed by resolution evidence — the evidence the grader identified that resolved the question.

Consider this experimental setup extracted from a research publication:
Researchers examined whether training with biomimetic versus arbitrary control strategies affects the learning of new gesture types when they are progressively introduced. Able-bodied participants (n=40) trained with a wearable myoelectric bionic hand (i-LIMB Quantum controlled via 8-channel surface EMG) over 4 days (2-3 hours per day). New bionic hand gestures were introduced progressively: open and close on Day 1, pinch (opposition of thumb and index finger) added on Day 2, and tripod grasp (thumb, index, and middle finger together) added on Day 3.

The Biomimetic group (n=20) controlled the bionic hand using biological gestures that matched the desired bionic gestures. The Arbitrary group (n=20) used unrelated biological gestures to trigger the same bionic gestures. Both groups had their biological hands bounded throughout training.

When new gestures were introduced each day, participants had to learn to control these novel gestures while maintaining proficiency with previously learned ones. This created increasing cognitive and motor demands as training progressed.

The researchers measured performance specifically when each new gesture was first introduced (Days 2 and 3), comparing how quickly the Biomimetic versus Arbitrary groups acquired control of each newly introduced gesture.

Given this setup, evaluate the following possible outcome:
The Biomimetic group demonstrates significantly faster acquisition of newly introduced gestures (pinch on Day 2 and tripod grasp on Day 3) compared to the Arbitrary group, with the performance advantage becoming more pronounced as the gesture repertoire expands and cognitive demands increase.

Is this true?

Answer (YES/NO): NO